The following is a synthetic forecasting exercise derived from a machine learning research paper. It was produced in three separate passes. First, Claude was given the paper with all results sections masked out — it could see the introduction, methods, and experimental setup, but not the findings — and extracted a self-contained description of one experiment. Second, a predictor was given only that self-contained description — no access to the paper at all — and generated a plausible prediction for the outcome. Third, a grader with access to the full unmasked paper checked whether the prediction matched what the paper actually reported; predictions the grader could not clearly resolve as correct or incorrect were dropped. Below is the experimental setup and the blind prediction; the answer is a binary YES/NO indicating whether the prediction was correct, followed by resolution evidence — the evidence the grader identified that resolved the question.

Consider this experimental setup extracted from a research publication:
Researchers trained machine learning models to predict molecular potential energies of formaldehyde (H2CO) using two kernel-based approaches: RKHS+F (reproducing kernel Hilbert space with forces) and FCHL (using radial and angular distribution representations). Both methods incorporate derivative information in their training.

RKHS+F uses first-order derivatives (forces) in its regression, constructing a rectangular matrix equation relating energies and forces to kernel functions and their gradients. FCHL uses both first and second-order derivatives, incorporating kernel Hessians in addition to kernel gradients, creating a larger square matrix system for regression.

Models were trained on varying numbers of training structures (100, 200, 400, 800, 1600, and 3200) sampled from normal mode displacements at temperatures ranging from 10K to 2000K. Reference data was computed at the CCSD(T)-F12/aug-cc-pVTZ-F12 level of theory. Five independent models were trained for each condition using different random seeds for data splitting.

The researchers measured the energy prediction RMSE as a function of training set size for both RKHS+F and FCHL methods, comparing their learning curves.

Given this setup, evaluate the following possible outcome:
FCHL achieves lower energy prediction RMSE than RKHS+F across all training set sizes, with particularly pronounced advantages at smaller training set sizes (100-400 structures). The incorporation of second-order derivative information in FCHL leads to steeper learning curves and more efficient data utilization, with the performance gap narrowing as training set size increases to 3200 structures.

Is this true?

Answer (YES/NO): NO